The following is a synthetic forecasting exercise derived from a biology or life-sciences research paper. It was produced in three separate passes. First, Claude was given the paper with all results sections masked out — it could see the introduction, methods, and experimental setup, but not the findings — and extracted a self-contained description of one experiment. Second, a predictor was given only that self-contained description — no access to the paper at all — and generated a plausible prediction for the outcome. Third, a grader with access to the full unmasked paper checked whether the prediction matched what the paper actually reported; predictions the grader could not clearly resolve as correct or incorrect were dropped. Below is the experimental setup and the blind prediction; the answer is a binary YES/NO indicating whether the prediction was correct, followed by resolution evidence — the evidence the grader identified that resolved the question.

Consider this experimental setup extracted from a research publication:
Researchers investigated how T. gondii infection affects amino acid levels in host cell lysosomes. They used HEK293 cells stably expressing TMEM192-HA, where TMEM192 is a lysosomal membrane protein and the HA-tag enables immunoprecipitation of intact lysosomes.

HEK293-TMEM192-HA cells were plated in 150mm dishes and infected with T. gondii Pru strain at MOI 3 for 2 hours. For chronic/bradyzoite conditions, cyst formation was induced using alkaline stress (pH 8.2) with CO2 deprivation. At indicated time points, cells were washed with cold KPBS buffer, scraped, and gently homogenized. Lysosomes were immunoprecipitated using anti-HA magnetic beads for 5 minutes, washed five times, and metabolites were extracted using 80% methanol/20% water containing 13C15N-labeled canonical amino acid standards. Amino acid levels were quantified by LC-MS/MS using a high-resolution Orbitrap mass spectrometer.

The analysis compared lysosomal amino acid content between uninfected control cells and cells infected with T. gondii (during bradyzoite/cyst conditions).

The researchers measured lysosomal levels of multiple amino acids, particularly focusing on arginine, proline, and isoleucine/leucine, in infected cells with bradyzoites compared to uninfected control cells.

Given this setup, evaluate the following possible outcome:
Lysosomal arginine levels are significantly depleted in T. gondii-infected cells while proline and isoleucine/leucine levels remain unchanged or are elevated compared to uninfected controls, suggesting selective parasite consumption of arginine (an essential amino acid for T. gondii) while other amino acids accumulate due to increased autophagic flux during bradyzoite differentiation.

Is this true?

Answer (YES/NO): NO